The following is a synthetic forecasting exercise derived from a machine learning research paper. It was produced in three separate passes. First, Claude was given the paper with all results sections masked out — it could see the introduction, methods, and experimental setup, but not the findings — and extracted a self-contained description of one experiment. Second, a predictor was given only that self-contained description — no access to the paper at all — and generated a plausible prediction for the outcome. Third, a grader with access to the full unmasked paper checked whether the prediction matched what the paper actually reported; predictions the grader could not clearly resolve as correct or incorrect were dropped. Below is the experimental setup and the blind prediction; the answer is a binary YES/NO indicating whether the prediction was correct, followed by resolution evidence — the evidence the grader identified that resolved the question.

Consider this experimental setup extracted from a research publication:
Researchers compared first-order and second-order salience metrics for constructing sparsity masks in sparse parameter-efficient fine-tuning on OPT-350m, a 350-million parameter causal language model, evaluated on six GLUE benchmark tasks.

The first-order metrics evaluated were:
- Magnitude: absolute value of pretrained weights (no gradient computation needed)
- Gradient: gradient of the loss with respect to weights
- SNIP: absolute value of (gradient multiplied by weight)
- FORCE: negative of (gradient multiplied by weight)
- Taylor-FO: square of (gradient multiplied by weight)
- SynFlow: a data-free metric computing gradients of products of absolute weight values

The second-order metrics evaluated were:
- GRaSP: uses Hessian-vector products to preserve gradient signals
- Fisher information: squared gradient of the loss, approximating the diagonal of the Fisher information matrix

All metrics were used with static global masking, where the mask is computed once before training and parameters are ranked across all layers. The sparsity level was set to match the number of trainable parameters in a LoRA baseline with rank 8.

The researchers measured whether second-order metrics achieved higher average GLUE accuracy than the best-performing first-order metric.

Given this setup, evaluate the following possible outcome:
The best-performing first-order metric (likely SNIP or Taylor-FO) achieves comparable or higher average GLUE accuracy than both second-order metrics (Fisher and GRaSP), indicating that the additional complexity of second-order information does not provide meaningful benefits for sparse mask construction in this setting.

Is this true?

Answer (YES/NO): NO